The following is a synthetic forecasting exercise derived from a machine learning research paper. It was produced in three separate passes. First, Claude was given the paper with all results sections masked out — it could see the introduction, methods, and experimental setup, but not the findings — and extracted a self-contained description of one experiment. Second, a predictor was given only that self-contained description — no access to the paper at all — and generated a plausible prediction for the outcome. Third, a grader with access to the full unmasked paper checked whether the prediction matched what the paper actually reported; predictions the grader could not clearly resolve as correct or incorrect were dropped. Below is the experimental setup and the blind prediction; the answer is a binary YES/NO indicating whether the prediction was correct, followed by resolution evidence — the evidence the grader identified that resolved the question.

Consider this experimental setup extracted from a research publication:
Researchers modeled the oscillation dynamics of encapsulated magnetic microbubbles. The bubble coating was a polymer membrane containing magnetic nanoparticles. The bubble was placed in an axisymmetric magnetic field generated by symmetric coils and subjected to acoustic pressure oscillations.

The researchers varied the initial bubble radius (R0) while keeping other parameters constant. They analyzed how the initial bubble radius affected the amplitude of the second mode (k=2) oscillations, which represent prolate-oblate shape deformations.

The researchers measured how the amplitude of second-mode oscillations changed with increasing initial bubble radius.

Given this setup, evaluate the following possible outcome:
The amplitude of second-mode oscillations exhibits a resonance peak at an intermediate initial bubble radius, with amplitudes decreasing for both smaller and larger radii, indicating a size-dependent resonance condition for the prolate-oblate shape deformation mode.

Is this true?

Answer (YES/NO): NO